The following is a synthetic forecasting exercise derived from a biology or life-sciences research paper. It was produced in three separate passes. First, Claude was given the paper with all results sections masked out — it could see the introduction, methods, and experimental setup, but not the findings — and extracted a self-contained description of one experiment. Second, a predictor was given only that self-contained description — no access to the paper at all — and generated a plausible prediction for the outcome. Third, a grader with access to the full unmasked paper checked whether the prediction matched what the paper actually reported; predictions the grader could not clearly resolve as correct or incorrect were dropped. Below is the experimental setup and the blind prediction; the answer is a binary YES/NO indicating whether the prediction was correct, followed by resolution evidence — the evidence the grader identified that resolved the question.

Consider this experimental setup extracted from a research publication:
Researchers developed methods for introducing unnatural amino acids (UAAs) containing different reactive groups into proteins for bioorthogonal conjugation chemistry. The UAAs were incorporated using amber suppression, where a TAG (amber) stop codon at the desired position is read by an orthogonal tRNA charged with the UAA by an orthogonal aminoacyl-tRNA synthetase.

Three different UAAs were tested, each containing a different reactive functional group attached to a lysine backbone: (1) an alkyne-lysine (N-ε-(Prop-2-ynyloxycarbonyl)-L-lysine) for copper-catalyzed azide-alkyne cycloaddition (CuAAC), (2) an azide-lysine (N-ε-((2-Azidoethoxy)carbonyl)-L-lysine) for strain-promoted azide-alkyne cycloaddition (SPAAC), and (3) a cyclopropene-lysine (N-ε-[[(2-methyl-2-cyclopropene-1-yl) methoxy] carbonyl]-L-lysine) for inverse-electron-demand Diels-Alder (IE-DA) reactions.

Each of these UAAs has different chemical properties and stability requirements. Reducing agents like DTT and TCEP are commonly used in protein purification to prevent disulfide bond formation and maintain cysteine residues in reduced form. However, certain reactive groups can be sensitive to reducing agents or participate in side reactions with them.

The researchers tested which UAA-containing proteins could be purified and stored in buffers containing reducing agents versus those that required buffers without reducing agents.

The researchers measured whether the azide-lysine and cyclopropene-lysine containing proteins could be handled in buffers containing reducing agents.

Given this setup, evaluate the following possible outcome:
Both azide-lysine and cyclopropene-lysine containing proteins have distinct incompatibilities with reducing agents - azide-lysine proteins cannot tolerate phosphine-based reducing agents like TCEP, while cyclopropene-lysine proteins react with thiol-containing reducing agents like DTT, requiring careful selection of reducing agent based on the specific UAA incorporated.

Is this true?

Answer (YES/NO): NO